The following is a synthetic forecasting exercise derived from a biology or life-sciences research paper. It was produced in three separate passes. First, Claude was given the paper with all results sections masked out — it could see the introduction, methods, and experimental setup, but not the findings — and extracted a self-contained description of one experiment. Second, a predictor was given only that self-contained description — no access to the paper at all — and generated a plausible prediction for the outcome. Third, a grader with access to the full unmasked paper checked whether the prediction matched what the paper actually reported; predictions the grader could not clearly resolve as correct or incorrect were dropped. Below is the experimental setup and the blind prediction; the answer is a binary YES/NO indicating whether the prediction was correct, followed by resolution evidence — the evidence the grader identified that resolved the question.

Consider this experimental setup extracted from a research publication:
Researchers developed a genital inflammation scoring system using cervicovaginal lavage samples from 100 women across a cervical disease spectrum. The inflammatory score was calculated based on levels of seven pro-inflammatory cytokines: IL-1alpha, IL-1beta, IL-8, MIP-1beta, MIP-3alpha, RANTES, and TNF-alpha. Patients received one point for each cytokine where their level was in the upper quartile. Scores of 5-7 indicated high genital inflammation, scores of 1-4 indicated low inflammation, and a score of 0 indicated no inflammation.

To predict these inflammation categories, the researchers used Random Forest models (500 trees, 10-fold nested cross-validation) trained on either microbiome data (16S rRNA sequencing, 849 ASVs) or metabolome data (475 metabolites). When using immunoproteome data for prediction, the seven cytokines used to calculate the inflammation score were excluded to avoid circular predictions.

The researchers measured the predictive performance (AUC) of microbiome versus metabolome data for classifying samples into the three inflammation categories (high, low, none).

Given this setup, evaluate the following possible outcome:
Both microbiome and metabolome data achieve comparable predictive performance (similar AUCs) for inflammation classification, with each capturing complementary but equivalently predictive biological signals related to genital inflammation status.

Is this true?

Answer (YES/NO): NO